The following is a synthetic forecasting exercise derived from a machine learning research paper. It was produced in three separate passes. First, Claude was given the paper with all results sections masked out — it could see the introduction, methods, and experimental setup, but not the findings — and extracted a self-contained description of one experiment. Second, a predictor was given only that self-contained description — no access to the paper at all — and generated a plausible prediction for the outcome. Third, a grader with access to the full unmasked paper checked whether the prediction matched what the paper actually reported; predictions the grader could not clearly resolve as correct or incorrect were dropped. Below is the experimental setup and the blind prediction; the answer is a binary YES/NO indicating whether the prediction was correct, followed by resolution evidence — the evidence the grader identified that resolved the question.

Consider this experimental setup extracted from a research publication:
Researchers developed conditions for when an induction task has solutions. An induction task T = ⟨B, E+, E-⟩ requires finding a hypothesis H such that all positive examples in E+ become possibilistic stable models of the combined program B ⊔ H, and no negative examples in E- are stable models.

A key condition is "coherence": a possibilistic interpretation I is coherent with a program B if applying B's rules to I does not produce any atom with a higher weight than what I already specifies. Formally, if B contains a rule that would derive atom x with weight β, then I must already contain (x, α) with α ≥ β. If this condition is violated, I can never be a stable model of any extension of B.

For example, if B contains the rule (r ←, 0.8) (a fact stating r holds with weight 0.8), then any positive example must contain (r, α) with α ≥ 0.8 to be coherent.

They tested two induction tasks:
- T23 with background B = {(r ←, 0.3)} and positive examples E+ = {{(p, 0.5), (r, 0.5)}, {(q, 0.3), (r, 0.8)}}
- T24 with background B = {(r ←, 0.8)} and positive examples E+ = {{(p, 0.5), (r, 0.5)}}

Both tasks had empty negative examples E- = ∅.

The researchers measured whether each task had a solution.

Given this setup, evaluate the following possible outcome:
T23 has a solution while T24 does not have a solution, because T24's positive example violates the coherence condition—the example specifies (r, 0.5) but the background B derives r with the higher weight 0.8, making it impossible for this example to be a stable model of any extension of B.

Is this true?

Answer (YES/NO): YES